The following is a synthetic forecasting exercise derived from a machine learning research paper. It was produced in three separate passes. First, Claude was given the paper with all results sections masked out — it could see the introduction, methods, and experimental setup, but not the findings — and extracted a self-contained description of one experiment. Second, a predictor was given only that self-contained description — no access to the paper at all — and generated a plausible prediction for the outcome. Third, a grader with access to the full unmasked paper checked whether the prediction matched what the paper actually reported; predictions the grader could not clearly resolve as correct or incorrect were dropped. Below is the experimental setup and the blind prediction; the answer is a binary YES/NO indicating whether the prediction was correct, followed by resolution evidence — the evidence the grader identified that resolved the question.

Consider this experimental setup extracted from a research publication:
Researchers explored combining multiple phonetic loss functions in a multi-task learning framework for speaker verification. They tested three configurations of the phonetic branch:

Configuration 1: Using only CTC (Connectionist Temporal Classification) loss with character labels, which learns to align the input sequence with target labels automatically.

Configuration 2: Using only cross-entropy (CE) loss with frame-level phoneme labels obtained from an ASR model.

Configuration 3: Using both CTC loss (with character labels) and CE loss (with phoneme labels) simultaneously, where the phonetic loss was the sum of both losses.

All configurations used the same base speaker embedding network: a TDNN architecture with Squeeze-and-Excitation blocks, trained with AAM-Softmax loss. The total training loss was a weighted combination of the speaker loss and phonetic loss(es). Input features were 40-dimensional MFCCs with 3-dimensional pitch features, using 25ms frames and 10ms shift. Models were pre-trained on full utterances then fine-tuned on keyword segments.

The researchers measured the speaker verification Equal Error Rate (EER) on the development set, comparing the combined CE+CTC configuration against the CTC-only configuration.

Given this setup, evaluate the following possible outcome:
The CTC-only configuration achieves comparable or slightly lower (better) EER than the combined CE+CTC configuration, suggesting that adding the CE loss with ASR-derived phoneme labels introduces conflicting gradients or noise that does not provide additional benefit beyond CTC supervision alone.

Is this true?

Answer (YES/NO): YES